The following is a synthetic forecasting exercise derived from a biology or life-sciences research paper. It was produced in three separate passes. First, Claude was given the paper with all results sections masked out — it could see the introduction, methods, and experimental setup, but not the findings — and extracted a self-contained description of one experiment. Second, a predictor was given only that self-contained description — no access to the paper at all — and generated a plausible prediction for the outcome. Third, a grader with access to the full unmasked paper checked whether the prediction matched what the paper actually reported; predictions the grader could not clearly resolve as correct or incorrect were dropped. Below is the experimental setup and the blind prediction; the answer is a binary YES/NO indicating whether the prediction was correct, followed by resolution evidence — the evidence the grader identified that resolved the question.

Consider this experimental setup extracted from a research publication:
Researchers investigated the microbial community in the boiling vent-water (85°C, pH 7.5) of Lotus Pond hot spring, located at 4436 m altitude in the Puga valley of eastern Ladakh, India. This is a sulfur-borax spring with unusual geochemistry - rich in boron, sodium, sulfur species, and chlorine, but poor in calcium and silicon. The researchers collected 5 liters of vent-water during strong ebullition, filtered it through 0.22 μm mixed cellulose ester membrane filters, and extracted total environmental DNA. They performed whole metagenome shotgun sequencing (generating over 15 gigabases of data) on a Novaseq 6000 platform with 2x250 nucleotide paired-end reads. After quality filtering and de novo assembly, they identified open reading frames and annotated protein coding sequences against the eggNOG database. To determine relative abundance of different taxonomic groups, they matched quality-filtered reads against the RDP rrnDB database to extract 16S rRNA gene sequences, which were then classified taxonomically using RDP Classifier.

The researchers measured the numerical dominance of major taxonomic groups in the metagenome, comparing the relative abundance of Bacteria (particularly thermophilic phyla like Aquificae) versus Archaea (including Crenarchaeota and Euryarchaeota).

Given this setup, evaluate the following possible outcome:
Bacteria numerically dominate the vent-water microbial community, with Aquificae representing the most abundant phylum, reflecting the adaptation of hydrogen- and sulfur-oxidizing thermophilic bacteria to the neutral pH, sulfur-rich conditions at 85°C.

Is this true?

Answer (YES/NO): YES